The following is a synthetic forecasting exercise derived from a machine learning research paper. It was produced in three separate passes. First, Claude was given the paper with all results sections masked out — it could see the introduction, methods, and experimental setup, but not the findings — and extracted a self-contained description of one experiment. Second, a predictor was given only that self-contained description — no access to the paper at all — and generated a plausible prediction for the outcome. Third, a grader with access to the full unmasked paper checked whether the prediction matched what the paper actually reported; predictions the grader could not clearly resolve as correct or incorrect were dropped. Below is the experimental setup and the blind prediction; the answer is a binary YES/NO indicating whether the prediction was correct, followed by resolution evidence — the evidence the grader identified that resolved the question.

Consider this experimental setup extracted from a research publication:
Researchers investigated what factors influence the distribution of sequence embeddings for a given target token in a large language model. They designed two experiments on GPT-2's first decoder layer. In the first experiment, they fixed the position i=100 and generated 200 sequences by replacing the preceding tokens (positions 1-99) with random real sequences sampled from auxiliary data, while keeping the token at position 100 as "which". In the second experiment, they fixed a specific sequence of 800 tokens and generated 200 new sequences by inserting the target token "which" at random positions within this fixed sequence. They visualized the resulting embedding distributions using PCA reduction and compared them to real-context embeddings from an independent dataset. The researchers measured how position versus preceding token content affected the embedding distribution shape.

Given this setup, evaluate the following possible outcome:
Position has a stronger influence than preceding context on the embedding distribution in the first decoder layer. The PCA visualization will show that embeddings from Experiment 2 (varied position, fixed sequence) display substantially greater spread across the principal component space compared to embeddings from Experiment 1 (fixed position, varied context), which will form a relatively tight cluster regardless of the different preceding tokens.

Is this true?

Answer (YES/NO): NO